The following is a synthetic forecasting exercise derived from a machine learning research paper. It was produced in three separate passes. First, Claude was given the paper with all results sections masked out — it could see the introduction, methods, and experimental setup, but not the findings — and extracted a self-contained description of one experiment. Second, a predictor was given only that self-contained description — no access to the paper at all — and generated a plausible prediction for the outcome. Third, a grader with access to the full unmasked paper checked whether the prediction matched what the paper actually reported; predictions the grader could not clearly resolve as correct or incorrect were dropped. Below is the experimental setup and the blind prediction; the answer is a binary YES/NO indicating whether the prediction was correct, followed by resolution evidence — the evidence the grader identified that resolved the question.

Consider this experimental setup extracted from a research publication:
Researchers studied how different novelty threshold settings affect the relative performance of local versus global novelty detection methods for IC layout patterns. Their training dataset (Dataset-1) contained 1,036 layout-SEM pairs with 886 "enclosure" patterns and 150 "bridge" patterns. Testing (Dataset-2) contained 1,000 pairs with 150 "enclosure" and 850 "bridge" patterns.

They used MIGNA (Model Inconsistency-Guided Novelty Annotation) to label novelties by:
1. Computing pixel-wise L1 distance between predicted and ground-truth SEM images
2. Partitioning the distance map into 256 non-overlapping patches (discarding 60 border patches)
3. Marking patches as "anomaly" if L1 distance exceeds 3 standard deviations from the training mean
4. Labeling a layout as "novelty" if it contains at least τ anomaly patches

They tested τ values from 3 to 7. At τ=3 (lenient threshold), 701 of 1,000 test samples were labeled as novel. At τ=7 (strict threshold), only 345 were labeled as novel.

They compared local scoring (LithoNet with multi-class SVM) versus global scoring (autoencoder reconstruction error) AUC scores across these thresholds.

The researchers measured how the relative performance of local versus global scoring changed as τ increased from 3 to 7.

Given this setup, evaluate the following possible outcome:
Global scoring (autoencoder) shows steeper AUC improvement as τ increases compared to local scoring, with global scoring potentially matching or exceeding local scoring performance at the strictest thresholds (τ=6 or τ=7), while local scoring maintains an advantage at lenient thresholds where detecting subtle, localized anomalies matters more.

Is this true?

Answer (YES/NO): NO